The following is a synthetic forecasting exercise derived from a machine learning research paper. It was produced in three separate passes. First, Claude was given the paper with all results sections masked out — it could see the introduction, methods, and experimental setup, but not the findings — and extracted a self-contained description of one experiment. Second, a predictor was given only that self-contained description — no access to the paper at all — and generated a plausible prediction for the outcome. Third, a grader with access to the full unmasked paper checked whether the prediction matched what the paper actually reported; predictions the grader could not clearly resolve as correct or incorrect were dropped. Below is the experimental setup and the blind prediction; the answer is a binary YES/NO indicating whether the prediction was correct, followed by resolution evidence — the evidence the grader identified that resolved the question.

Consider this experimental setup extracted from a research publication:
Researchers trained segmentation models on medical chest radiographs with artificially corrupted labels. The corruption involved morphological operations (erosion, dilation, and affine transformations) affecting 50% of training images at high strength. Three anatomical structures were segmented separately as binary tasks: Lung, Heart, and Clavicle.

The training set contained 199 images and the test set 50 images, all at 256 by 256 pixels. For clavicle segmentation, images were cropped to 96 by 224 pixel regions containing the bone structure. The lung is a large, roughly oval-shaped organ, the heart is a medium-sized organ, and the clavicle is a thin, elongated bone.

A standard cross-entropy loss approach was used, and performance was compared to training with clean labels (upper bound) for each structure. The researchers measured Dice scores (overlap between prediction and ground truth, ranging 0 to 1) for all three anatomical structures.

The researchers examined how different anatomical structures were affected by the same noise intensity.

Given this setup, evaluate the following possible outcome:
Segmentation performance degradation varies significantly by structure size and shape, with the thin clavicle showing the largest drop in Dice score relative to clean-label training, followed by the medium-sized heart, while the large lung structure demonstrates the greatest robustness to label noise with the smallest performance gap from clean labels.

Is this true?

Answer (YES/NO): NO